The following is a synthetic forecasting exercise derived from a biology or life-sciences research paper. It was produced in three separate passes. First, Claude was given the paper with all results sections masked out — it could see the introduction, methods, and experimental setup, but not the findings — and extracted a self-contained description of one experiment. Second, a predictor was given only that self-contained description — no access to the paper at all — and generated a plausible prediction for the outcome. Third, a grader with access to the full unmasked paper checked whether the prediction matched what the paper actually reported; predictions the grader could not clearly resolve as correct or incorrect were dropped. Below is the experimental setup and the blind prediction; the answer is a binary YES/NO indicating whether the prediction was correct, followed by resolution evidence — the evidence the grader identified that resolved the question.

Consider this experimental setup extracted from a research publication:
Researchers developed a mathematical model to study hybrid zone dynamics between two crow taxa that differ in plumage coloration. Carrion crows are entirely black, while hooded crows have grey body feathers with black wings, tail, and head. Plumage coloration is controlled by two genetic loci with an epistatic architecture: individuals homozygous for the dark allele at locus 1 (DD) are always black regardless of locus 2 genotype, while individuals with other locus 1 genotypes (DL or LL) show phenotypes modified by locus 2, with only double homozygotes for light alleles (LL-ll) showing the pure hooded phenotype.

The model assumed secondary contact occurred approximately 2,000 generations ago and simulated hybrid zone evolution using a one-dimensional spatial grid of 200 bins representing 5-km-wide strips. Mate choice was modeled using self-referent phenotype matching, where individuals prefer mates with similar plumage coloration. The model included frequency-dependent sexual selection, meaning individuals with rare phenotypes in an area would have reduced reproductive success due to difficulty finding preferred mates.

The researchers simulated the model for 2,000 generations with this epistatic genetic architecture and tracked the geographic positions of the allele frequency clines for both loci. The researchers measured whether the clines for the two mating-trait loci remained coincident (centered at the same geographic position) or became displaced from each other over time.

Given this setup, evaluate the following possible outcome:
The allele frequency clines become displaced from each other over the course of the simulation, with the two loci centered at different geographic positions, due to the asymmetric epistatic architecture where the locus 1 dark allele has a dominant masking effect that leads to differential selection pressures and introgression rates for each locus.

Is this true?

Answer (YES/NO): YES